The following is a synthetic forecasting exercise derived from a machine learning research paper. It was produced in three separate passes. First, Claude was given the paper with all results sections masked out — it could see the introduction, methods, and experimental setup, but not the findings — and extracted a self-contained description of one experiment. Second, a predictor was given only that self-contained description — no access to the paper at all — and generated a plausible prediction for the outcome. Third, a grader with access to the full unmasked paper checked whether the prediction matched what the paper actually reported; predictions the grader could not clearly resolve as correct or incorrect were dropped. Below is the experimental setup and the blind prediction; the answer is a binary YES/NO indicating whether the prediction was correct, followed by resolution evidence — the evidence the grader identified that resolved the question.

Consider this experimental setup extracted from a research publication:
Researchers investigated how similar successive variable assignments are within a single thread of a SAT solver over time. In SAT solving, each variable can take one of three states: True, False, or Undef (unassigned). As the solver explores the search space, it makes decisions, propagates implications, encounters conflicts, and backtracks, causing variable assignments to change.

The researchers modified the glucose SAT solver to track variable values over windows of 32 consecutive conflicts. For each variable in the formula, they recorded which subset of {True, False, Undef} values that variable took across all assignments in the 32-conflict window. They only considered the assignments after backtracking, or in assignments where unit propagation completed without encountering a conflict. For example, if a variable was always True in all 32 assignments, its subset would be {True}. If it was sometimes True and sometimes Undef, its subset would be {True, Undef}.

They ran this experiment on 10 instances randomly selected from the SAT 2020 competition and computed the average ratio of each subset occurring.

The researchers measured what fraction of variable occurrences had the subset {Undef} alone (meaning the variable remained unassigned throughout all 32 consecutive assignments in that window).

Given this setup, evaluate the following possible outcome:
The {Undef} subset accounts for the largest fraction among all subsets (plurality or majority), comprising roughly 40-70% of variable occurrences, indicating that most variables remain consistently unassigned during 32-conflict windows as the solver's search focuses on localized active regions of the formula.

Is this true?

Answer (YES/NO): YES